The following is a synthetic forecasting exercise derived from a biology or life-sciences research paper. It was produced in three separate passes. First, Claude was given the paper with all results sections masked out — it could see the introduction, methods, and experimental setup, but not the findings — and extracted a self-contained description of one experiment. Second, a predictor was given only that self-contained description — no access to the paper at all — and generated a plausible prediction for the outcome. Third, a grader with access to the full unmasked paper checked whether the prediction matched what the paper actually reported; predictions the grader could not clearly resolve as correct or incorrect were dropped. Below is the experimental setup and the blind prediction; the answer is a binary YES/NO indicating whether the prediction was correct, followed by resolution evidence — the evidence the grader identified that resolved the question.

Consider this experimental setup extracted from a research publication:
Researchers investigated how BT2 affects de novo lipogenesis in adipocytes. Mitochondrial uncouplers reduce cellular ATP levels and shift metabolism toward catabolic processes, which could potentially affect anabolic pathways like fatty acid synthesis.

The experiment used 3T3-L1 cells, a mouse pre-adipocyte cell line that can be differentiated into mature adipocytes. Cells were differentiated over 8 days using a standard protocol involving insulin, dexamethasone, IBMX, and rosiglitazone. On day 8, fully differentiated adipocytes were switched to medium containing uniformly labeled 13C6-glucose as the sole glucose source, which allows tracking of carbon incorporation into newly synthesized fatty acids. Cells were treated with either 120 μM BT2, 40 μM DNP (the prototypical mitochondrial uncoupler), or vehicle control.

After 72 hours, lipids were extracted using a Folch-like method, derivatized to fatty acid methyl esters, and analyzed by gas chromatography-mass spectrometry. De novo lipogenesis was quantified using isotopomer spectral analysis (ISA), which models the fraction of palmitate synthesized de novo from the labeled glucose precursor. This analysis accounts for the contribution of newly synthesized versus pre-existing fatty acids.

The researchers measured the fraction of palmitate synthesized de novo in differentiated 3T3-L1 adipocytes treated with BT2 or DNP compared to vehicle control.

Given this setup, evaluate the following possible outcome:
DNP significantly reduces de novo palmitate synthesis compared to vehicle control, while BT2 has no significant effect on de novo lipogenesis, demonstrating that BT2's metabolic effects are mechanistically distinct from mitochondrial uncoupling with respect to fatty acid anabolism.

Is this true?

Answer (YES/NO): NO